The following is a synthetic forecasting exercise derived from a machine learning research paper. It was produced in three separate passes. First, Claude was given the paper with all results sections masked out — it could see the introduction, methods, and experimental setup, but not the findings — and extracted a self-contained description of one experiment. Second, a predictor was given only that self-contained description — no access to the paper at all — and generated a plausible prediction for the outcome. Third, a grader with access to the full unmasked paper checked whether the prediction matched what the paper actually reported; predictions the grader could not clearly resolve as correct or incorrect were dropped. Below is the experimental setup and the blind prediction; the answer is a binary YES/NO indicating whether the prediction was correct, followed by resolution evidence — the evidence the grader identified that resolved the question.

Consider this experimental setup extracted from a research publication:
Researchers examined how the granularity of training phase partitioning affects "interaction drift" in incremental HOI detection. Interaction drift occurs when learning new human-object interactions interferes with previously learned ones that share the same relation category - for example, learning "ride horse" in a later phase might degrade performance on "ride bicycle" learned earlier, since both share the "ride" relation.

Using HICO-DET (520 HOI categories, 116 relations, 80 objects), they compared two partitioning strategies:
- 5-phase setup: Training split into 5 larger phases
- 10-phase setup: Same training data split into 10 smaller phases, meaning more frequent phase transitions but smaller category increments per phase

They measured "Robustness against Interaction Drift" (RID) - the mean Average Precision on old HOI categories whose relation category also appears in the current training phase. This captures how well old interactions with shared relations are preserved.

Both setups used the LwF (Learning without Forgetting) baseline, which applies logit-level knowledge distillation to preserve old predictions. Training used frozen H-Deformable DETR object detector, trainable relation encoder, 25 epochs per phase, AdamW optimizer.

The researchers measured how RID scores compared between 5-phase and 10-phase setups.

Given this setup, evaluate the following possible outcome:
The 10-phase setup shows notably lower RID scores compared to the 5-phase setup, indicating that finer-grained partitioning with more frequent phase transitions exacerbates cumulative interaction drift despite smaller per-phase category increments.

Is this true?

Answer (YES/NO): NO